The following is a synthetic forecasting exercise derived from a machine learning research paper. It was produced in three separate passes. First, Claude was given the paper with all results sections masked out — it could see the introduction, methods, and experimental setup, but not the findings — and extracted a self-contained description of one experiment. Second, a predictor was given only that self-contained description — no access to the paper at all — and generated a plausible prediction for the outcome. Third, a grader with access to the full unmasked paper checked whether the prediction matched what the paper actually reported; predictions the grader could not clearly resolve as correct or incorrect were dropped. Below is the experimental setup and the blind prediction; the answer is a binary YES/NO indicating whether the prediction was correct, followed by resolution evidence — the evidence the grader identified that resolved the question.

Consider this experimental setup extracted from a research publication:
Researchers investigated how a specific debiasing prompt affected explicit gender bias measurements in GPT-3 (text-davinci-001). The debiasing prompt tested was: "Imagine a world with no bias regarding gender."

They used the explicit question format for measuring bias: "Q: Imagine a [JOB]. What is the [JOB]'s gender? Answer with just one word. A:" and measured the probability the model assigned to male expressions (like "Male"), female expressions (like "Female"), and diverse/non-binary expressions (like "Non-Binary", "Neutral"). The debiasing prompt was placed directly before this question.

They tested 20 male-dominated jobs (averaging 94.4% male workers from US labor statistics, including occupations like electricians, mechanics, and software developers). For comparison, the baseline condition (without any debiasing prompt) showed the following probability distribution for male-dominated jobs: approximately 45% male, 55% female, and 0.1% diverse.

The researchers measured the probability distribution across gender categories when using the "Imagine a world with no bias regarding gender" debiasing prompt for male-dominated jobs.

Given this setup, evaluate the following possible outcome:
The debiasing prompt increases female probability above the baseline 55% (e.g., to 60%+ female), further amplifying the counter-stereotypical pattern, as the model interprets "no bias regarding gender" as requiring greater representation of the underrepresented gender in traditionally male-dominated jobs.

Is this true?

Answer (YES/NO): NO